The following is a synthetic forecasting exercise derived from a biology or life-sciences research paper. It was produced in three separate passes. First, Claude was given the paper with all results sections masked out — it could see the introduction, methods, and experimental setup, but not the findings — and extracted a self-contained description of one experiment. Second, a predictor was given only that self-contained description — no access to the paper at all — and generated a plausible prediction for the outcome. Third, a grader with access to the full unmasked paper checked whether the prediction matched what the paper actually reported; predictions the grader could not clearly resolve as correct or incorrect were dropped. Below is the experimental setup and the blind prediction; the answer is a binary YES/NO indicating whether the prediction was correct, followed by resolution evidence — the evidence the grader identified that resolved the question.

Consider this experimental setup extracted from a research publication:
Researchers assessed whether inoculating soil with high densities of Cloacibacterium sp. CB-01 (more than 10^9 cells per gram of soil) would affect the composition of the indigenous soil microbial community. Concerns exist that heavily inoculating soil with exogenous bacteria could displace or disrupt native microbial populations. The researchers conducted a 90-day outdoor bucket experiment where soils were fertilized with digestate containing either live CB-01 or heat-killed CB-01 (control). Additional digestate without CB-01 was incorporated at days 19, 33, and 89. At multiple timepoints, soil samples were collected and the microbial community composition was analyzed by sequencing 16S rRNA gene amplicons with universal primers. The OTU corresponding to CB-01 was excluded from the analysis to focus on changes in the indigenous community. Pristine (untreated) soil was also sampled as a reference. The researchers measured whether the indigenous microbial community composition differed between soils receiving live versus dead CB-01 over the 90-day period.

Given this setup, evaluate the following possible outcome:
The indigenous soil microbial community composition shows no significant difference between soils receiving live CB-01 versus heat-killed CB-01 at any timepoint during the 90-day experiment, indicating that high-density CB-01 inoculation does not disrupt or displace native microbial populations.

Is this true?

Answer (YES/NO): YES